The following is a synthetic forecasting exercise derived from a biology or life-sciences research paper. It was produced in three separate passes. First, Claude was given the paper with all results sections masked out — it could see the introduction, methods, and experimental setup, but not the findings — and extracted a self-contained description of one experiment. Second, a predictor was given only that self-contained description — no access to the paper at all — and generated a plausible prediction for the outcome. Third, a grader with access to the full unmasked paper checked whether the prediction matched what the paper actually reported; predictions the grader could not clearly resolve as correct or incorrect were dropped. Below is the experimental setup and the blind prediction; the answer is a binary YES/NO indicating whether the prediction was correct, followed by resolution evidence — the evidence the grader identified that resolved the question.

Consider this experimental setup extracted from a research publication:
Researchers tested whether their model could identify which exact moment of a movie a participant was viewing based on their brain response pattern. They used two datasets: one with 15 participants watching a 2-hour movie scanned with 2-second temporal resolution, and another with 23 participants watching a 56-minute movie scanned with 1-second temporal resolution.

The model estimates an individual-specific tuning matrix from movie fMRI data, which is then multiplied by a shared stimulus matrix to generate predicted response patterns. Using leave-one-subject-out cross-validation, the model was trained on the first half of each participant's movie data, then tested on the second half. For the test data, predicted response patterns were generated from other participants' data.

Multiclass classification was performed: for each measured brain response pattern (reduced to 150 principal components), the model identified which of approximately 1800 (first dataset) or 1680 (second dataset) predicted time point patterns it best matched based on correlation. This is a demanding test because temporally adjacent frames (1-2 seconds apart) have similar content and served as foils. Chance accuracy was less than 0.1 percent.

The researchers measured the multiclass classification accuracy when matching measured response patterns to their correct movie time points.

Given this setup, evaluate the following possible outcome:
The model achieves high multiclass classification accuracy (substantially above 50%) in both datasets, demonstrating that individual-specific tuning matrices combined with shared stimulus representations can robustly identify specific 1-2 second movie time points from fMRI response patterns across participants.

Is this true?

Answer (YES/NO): NO